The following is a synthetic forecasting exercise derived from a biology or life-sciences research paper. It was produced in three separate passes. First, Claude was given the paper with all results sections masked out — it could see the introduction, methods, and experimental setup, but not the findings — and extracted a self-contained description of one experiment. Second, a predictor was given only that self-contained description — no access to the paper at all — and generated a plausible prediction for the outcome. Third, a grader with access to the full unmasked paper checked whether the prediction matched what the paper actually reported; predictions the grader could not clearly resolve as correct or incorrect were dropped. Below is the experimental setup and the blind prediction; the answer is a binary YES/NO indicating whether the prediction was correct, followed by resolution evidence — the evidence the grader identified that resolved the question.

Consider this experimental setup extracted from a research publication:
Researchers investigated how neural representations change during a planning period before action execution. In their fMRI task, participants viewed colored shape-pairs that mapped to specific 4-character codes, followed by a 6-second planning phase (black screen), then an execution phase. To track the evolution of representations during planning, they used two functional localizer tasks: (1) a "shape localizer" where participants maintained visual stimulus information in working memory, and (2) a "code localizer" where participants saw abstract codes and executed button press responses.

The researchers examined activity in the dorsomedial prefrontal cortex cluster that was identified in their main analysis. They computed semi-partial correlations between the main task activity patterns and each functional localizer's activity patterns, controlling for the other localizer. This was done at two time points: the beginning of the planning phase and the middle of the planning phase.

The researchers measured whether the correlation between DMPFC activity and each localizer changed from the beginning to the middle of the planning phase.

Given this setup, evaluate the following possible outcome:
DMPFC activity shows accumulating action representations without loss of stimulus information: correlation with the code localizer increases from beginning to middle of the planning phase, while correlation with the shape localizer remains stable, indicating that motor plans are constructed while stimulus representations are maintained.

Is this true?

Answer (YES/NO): YES